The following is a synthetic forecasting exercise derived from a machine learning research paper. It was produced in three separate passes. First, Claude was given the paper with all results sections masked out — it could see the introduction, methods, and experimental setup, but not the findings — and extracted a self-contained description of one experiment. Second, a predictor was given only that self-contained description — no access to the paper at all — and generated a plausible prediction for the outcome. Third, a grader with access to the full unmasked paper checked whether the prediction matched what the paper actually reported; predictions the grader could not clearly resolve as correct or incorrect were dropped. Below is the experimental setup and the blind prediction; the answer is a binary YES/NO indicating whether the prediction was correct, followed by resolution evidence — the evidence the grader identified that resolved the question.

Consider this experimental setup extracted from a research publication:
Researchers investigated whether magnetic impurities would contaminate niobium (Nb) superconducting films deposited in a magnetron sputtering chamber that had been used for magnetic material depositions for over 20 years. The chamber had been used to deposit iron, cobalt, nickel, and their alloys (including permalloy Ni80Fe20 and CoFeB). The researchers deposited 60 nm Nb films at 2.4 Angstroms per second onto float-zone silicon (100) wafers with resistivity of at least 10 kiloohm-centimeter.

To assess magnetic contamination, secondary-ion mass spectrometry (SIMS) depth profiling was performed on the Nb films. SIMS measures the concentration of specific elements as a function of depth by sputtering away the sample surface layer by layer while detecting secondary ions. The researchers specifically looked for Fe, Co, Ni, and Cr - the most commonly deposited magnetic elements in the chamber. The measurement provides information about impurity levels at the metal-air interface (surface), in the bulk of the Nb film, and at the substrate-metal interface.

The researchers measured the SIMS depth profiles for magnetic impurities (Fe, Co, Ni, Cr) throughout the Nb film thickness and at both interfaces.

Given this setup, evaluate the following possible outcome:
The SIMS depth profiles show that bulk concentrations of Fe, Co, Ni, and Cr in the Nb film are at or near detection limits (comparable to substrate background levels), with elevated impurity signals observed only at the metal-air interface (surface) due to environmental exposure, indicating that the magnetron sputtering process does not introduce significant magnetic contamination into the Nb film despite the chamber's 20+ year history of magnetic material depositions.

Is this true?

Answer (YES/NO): YES